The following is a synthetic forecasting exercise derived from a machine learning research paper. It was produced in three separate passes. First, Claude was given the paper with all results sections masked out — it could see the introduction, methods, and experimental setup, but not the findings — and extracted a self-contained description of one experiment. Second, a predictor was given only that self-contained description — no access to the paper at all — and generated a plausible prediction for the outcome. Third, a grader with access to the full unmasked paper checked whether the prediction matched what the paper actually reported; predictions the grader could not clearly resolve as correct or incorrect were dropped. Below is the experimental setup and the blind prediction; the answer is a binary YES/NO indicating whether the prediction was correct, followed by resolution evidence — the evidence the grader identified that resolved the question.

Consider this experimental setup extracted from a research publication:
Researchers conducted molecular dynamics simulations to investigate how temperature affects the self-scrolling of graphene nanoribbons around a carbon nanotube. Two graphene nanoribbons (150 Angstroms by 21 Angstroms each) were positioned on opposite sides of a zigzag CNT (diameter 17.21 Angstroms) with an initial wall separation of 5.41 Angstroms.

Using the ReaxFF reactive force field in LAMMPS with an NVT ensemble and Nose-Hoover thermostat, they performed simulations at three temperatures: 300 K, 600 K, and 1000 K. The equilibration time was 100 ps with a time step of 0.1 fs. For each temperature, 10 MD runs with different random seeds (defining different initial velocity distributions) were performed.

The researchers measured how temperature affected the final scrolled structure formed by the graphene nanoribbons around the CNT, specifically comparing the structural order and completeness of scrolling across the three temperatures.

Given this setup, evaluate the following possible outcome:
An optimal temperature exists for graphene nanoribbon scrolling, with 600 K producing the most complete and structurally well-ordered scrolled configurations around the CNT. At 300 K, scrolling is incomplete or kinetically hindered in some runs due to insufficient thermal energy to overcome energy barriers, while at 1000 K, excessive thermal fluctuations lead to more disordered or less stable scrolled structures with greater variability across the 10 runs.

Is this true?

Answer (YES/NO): NO